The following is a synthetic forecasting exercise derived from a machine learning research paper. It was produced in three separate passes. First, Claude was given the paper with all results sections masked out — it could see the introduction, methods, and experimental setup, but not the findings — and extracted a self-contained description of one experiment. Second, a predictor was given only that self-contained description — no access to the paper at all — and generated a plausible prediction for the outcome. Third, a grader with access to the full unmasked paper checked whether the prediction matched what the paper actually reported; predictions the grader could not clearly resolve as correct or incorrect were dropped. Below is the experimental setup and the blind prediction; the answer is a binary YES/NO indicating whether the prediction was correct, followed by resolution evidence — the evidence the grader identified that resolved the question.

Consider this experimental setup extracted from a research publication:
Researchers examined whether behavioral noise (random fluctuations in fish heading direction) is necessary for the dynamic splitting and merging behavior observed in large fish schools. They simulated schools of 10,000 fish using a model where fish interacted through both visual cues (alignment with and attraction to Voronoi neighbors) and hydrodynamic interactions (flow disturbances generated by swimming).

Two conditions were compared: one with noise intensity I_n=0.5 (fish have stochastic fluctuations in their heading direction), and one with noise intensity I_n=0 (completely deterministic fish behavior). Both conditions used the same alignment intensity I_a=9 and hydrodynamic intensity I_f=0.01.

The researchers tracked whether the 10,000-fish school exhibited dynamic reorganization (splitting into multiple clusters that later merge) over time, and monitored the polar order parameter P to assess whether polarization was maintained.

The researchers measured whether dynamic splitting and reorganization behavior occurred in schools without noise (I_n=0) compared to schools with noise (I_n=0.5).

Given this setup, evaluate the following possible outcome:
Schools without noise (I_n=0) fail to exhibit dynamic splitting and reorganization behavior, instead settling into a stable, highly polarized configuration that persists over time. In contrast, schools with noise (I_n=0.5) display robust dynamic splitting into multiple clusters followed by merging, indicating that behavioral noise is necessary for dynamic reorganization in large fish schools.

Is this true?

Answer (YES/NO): NO